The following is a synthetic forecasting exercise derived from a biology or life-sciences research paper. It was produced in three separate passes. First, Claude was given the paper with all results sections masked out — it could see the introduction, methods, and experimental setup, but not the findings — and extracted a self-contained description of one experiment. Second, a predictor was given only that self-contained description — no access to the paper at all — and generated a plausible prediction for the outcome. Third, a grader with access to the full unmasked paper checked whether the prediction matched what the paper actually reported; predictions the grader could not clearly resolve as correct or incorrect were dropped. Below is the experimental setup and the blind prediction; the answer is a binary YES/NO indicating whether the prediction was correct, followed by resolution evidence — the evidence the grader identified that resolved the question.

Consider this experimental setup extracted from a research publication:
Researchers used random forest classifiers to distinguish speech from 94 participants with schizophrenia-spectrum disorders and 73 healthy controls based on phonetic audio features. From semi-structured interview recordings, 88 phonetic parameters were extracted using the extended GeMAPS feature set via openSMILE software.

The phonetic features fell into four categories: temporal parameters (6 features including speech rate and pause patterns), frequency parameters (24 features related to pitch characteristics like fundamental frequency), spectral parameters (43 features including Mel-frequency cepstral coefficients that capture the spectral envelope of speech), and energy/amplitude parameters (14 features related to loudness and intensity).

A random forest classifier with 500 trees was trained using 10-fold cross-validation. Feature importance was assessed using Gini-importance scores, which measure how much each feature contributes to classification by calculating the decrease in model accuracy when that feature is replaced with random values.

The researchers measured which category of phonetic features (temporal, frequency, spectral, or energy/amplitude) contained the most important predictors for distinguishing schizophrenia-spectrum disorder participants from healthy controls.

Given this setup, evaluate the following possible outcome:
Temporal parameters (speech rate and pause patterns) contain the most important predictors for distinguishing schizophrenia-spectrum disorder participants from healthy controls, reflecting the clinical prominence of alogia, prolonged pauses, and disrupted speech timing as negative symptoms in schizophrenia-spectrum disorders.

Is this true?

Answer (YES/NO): YES